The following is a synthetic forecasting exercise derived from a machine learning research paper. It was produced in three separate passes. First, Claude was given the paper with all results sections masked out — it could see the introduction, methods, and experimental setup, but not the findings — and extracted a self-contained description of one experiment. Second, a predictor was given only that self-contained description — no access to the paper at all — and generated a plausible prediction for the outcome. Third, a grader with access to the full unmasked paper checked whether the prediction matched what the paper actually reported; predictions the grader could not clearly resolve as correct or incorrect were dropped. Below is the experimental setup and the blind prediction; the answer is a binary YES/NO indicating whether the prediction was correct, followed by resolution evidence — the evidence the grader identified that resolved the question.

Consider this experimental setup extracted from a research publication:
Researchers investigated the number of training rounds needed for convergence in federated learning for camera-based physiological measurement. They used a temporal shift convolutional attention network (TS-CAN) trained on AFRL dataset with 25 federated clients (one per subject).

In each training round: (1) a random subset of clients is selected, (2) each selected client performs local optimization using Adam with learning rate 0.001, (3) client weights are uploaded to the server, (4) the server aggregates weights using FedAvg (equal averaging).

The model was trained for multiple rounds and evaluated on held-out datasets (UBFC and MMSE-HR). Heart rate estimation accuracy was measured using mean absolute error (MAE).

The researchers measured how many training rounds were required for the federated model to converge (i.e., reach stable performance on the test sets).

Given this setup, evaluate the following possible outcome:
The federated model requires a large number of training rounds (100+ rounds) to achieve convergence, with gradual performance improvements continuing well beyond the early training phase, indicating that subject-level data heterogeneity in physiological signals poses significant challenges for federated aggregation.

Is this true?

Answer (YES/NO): NO